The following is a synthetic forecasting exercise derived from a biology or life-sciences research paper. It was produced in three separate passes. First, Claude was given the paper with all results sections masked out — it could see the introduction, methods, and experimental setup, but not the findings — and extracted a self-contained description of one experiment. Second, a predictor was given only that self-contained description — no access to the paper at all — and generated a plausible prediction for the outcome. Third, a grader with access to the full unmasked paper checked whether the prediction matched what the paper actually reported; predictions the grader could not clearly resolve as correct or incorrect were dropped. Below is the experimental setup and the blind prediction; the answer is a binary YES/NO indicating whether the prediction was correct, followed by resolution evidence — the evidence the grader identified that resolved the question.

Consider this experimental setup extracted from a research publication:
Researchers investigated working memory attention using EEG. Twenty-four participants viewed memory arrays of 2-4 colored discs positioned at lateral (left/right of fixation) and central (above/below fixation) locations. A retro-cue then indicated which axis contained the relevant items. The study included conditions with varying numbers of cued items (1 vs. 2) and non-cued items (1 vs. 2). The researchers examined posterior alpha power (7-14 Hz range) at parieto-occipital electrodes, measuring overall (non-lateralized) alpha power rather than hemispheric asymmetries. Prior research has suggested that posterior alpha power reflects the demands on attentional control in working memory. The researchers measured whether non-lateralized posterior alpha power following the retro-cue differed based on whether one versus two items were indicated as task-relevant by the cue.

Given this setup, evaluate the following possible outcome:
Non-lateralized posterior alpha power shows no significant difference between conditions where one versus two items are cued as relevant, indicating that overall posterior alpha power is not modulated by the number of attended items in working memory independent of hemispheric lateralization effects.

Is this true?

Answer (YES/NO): NO